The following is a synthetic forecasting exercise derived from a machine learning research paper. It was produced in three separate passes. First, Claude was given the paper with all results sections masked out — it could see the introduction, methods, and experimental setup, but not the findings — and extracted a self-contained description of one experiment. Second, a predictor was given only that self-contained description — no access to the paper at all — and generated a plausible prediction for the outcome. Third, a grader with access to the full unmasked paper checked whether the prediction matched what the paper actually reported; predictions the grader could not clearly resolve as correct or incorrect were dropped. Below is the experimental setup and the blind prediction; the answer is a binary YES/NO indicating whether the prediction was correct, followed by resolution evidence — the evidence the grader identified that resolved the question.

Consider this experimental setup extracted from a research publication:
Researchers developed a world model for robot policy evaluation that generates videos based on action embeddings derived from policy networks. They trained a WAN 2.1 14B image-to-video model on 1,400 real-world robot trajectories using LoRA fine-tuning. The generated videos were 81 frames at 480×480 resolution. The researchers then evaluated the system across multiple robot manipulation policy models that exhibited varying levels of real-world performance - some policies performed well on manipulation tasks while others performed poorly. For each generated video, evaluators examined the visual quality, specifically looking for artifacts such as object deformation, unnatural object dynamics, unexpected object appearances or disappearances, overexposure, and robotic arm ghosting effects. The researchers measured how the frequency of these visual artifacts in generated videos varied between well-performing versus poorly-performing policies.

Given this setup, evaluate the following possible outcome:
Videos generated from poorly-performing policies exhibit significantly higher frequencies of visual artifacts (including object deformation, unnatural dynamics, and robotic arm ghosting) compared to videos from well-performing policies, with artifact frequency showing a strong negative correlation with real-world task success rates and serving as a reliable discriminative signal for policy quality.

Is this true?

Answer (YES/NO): NO